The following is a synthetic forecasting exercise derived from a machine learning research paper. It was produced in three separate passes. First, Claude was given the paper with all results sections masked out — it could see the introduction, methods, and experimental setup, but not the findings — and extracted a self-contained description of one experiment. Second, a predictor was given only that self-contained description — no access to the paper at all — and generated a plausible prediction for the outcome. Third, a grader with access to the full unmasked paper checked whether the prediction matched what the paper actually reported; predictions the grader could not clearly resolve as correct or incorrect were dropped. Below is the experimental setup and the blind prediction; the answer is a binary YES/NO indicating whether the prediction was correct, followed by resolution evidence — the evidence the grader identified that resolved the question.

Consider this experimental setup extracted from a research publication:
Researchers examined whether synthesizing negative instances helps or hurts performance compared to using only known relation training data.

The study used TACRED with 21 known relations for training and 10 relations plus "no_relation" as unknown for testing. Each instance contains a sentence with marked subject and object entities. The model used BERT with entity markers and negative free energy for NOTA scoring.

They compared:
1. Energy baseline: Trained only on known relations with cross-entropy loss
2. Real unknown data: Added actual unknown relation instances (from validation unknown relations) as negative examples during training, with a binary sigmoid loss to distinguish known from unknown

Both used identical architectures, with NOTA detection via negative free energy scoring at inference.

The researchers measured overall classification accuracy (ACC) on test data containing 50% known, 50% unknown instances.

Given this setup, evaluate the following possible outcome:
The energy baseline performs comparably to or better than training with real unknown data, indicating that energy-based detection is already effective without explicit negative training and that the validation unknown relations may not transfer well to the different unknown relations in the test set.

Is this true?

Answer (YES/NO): NO